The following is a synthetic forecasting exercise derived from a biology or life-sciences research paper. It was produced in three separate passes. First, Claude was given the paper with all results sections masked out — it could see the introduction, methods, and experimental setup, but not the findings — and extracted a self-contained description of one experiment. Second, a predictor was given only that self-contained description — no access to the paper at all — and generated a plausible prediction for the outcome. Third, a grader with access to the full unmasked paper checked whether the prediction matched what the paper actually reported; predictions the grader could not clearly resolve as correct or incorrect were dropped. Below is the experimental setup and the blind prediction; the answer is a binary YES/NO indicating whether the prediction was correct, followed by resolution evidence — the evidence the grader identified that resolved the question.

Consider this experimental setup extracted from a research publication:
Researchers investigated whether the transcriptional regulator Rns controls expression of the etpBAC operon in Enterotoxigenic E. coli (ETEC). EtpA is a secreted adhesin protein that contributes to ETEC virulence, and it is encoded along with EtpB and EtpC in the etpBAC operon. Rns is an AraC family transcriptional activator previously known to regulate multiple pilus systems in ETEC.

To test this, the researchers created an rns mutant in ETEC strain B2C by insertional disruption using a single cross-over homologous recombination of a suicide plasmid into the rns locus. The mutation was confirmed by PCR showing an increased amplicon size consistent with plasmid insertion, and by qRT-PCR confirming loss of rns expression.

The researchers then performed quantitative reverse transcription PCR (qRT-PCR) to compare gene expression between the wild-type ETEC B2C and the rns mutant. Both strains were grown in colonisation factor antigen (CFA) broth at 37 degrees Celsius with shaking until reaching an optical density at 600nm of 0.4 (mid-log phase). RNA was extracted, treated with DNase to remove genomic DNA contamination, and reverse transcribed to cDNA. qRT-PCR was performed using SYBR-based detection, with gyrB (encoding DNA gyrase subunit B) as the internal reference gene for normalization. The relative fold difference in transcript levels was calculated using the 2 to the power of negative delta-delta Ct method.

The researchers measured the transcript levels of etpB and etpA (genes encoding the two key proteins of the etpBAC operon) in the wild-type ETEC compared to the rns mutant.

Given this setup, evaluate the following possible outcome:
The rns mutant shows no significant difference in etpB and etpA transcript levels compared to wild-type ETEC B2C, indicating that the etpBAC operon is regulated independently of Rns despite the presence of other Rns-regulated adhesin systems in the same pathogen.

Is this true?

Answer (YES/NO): NO